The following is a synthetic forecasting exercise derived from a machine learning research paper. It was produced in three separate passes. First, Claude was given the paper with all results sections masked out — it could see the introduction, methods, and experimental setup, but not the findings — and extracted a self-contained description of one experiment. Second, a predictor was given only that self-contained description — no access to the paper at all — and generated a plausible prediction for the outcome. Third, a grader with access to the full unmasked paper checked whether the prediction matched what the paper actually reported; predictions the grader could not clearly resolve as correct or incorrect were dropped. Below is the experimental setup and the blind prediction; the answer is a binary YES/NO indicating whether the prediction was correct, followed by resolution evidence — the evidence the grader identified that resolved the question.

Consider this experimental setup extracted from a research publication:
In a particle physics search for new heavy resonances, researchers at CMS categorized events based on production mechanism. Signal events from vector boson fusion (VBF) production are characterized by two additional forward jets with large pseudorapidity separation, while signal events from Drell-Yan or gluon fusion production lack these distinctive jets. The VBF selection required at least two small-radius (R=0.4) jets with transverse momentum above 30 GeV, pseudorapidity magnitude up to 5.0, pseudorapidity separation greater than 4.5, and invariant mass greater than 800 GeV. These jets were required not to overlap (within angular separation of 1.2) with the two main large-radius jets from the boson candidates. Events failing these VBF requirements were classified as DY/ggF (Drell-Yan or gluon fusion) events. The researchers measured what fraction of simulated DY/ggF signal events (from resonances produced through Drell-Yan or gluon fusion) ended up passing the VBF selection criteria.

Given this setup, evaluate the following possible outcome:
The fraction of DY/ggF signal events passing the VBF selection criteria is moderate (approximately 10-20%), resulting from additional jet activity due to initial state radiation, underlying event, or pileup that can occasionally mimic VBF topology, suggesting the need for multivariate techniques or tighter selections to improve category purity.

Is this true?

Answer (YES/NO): NO